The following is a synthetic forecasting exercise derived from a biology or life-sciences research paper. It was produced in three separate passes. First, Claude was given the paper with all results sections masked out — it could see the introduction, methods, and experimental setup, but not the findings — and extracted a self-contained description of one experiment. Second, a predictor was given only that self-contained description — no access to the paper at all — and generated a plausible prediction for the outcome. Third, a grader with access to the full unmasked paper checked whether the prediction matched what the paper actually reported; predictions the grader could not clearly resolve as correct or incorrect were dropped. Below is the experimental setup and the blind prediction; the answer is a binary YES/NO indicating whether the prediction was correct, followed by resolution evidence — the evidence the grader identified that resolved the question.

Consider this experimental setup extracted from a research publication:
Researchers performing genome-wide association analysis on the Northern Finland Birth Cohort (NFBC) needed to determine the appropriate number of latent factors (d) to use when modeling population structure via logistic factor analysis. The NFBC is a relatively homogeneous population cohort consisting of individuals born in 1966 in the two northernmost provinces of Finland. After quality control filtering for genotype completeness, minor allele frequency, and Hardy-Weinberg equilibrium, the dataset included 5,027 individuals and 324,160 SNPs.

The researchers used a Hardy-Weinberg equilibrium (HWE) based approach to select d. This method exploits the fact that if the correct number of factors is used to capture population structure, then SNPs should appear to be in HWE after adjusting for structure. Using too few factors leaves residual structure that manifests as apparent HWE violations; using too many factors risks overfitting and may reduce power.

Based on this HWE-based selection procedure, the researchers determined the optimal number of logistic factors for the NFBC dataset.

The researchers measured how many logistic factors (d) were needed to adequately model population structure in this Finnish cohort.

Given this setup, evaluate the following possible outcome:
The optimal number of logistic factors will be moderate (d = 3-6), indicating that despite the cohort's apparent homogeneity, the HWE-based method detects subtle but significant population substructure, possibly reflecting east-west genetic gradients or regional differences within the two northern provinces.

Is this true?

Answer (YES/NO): YES